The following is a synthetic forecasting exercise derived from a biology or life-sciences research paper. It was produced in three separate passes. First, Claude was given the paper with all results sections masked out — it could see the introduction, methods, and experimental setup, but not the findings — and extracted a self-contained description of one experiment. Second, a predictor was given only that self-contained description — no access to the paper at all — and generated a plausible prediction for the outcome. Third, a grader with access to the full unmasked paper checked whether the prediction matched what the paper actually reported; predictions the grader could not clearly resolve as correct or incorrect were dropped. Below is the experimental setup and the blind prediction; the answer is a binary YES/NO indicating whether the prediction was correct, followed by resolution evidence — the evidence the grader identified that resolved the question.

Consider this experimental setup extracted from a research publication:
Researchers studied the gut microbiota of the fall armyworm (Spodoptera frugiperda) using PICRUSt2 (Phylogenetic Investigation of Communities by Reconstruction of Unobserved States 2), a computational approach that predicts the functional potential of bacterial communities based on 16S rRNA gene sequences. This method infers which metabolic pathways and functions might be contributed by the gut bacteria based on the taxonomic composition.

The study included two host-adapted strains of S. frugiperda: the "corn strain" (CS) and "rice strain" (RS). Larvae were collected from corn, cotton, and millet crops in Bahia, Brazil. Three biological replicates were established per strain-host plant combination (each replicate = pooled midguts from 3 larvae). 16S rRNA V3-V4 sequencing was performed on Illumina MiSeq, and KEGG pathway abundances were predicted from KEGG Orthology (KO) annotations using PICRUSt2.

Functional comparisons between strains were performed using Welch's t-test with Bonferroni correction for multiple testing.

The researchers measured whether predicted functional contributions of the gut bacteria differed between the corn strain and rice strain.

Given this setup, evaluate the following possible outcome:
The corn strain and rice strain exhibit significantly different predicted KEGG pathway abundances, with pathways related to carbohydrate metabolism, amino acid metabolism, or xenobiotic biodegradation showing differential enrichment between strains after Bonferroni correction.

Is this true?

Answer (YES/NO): NO